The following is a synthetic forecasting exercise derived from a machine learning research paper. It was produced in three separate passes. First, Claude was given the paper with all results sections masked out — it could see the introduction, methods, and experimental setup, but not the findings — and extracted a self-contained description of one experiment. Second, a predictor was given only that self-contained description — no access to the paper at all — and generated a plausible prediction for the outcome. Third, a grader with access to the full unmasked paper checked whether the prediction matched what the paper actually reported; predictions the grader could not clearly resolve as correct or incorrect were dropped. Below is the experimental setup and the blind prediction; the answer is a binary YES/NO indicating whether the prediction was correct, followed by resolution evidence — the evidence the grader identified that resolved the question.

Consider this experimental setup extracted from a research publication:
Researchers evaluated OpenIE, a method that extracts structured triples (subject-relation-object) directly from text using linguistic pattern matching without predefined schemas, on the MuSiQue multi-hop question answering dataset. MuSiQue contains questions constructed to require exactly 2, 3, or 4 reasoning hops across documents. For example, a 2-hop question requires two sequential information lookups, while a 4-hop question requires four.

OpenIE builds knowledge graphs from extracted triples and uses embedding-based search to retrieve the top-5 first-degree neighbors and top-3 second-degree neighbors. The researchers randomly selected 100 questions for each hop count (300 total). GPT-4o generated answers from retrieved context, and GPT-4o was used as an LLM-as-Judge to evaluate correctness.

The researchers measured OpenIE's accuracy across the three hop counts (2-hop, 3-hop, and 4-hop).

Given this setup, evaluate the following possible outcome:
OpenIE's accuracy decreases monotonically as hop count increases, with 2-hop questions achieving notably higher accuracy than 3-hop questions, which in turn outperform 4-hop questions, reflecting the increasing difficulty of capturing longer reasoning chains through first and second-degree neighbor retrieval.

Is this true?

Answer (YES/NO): NO